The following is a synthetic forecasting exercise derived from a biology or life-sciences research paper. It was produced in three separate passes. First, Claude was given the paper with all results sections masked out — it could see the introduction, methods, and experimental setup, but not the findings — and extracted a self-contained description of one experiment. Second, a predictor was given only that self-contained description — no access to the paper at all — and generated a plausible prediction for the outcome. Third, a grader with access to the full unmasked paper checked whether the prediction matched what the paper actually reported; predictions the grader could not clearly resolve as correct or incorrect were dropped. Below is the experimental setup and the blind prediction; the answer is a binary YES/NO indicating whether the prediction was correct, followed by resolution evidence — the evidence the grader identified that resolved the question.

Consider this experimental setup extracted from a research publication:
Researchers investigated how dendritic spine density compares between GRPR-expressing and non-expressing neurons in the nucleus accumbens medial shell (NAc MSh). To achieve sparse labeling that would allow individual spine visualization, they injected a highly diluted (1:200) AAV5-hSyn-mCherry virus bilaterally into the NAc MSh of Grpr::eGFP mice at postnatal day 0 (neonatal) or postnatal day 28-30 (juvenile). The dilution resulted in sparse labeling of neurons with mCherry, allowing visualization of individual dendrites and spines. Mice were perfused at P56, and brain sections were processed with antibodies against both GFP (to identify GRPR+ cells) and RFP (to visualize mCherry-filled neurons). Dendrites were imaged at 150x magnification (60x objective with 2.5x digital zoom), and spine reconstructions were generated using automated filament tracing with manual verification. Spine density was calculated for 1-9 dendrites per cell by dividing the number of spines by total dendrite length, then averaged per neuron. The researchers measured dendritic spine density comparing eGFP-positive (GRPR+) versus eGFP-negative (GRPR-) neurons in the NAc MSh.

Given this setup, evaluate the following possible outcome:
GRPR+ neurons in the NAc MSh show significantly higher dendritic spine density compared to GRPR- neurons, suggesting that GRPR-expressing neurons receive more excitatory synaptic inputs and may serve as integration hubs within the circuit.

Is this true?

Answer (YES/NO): NO